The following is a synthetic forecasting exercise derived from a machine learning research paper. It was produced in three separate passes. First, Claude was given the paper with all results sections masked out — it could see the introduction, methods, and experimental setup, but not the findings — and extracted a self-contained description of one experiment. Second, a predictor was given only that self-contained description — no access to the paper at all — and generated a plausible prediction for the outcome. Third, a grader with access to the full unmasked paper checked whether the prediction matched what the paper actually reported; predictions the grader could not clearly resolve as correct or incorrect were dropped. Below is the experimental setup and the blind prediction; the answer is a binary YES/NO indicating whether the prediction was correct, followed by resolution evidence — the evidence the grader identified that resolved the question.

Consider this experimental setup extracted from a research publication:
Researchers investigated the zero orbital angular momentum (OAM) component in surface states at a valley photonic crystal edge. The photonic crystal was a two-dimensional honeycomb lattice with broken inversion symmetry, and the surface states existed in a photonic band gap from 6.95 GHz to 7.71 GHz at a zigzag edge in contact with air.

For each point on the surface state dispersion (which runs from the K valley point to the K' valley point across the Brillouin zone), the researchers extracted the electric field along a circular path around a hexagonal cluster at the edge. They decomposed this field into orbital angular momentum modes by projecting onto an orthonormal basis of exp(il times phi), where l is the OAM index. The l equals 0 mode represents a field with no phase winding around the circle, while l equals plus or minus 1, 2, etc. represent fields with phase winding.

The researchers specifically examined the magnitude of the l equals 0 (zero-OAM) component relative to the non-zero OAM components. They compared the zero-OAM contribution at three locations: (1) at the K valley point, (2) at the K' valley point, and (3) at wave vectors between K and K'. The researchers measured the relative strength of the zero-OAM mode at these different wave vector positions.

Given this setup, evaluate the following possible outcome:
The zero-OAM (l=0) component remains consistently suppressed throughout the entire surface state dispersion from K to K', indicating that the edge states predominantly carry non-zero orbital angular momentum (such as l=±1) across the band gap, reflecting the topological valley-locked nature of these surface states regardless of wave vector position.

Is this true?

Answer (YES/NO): NO